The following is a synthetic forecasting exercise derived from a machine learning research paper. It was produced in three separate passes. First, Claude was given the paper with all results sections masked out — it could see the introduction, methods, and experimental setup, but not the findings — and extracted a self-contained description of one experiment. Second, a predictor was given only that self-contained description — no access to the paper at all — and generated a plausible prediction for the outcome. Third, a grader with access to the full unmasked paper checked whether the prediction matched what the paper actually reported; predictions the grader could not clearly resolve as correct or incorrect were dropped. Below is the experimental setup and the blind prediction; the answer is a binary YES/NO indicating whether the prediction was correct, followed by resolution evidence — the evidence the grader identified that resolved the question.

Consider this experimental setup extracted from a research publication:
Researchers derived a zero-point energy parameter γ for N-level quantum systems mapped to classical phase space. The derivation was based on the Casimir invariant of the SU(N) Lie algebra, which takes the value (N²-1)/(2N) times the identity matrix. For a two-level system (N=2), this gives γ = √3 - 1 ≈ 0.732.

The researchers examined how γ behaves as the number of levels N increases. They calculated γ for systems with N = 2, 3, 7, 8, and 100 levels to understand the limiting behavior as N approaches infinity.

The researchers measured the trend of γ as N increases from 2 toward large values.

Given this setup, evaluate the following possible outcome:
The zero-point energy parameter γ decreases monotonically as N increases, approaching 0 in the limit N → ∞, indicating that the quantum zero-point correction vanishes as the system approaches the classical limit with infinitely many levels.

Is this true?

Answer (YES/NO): YES